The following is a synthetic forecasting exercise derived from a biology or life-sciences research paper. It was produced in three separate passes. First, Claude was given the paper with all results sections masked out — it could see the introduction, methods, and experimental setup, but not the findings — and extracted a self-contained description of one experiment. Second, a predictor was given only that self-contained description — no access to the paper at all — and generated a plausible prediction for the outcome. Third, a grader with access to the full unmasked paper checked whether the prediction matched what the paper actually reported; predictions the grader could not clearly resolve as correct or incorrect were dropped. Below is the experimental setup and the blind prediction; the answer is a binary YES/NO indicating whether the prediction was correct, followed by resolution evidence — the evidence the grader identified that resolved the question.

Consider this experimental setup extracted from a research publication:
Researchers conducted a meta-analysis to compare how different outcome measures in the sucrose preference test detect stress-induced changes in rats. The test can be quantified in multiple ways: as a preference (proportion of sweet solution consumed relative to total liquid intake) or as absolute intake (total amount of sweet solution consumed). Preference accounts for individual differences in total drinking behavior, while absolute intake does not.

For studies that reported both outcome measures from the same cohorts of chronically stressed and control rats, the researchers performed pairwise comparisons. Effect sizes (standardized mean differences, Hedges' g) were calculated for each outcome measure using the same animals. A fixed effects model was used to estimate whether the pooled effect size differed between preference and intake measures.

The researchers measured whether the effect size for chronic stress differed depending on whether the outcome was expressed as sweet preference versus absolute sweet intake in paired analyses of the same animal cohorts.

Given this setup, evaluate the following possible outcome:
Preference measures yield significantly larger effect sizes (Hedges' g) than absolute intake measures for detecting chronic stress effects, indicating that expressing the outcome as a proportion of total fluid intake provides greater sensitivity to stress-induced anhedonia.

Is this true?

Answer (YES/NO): NO